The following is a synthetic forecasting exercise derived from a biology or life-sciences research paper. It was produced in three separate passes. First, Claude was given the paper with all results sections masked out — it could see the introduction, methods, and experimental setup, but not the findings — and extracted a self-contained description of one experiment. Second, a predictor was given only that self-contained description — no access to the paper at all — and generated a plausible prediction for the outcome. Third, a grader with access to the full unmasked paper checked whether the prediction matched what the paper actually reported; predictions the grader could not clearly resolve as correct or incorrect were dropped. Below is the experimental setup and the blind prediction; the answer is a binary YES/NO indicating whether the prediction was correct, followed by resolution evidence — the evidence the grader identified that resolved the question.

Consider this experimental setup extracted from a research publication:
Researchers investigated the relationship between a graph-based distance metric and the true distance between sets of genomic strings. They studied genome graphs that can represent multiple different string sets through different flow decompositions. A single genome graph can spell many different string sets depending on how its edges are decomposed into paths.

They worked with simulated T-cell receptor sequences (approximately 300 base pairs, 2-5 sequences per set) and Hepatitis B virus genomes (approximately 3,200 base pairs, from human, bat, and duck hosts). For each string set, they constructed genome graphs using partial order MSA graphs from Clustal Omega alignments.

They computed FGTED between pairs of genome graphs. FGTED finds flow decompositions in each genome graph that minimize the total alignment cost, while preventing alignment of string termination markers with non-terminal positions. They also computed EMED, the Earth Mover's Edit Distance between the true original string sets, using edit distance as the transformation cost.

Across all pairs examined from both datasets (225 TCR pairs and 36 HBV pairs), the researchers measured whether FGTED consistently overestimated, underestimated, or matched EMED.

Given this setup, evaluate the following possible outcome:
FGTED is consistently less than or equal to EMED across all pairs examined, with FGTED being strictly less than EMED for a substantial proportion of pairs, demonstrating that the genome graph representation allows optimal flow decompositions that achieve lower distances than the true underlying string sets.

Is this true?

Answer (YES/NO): YES